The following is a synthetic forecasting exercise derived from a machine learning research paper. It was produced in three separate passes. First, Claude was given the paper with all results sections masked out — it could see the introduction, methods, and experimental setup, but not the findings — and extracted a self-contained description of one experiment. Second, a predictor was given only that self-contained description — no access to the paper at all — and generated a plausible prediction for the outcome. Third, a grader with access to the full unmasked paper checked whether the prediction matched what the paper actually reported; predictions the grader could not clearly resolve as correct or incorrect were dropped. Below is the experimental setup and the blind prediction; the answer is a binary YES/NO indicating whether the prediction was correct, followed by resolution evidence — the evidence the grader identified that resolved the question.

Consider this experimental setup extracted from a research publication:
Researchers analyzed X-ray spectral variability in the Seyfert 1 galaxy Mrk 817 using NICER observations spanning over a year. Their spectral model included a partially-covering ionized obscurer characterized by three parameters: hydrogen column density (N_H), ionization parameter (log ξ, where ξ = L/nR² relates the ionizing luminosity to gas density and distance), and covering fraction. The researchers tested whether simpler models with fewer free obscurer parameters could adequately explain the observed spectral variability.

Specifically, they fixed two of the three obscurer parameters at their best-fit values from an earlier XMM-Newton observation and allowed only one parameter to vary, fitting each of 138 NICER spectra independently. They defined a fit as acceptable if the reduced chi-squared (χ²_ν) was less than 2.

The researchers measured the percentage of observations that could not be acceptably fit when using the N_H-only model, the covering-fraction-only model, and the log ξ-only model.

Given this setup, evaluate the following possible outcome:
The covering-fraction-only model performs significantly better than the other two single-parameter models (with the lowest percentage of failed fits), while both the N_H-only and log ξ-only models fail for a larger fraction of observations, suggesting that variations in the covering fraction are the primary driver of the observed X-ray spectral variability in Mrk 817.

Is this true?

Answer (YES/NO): NO